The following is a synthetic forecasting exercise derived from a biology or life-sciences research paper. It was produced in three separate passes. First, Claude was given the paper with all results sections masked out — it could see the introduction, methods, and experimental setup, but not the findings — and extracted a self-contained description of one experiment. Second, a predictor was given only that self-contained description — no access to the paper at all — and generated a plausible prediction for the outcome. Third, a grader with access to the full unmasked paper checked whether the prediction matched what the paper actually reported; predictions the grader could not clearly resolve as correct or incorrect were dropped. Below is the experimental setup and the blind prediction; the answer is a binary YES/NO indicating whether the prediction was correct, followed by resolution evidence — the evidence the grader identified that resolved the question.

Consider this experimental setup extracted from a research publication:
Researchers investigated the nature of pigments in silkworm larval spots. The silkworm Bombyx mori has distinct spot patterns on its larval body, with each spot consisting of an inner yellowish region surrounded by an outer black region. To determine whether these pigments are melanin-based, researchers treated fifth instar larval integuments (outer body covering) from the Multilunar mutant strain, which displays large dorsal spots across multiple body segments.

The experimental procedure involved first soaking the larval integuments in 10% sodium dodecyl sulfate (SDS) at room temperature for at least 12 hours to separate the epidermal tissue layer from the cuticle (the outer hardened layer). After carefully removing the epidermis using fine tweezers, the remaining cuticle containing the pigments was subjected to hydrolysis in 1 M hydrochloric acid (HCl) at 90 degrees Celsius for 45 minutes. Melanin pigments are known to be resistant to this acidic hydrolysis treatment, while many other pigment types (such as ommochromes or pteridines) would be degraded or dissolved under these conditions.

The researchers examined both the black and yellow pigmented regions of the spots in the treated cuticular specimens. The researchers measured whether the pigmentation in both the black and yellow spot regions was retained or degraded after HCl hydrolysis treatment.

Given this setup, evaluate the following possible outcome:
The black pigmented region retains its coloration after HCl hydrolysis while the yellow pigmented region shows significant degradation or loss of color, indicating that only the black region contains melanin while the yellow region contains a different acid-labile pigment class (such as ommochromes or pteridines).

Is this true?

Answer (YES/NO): NO